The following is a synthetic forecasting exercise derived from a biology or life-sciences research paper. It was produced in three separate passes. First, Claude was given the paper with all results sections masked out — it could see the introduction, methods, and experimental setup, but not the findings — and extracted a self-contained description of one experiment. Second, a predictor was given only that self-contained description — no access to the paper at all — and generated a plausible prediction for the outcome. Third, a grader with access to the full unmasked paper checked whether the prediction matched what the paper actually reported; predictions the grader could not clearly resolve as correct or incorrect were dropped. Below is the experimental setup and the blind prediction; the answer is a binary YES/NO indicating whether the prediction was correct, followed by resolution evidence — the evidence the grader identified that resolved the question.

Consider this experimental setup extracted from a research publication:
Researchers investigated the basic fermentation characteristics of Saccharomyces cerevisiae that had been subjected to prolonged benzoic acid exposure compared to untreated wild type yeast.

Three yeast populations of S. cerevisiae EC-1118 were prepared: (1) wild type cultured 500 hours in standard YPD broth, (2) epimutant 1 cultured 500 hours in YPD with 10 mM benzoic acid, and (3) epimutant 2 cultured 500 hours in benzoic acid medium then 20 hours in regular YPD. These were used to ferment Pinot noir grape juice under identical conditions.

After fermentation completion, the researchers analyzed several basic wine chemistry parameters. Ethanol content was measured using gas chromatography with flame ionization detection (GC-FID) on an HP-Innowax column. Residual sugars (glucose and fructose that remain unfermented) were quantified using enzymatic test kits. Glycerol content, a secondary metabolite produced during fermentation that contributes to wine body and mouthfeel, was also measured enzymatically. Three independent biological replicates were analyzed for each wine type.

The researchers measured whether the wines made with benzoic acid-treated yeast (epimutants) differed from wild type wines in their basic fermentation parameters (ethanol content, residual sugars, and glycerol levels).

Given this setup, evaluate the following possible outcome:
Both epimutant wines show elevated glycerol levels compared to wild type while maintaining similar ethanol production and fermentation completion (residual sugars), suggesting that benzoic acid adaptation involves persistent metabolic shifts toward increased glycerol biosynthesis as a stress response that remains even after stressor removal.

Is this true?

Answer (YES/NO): NO